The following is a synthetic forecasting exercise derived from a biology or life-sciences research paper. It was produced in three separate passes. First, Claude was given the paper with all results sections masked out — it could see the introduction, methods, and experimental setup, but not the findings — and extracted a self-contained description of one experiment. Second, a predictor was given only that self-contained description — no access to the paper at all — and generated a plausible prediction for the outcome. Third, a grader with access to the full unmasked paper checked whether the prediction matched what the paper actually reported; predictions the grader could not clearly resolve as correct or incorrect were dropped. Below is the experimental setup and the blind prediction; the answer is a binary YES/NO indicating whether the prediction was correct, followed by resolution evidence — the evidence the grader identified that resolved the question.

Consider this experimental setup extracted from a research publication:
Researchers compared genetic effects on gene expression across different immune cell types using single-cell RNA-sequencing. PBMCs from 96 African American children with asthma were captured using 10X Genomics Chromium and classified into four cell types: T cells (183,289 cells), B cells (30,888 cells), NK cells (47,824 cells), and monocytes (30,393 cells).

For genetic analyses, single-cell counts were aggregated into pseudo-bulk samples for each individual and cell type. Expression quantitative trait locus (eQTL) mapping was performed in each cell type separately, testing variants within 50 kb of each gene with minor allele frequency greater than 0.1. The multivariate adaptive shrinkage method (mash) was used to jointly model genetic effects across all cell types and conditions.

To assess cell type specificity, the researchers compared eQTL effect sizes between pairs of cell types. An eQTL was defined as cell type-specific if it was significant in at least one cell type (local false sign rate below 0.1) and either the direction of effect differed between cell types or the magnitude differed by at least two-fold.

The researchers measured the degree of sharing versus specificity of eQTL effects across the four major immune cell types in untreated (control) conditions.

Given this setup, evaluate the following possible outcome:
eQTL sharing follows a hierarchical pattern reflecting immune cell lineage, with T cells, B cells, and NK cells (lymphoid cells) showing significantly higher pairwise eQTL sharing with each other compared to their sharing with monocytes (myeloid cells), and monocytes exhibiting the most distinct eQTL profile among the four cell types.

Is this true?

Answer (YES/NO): NO